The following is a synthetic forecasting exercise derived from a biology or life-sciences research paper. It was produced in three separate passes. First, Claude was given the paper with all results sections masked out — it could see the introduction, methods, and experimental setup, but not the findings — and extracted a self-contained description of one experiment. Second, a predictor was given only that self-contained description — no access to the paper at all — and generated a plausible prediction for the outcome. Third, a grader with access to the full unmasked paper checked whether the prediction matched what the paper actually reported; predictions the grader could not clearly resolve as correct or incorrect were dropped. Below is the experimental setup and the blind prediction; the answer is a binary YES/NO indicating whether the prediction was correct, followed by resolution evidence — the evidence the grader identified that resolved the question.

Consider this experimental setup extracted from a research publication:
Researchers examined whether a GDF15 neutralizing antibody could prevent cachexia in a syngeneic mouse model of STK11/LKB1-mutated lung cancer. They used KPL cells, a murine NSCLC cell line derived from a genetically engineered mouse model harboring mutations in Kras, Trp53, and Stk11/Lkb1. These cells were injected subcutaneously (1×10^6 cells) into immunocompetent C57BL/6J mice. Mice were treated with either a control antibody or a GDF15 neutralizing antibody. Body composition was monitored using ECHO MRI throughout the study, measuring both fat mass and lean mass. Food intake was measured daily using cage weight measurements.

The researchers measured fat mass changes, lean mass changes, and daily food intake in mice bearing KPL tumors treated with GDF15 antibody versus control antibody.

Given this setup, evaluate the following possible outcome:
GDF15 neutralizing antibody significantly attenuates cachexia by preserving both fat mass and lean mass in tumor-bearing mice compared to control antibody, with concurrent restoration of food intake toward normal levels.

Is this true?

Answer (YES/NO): YES